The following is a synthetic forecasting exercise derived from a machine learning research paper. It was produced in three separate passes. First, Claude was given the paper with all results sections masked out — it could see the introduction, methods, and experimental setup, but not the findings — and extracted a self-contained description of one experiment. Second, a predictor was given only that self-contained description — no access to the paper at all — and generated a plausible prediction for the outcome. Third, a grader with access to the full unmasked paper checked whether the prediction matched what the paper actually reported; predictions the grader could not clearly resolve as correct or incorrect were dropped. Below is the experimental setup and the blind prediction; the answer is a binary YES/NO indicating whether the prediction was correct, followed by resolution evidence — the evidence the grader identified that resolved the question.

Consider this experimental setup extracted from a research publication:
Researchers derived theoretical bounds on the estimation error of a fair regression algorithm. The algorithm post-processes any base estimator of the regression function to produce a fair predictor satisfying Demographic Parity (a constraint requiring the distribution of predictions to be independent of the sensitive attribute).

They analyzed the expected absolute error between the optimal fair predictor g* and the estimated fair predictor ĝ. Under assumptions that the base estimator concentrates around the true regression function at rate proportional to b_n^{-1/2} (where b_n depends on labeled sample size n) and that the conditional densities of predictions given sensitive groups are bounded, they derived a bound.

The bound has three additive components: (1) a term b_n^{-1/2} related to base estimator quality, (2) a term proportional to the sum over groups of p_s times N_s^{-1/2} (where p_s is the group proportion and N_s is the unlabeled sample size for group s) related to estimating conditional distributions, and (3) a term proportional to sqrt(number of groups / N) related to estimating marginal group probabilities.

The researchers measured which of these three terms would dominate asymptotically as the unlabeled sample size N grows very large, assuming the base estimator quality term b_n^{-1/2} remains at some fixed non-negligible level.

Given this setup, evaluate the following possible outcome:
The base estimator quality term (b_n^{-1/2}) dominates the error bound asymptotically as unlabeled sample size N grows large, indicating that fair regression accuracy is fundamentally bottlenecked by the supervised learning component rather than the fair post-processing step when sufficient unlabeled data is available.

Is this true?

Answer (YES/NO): YES